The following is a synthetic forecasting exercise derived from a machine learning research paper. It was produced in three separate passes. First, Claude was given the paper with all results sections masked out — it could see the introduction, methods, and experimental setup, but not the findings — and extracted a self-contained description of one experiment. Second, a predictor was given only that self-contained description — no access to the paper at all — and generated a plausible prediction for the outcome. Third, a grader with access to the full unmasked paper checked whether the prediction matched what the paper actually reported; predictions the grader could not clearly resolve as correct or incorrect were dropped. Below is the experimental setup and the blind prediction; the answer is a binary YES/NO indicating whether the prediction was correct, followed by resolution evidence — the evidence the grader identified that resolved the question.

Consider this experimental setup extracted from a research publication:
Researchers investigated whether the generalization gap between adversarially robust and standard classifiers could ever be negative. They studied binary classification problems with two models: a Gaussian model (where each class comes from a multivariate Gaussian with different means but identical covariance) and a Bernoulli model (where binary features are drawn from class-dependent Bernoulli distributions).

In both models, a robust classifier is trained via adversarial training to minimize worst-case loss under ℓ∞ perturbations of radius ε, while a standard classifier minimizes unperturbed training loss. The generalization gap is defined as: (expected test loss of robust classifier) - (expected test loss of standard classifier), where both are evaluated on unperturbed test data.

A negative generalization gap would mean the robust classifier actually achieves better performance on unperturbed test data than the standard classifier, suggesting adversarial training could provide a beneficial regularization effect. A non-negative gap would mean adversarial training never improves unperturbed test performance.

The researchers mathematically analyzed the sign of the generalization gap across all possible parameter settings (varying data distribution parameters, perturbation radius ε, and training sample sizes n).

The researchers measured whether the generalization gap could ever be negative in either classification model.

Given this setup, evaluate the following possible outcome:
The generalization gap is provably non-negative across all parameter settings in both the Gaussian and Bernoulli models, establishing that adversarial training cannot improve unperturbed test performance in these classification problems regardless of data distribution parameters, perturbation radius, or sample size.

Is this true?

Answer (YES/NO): YES